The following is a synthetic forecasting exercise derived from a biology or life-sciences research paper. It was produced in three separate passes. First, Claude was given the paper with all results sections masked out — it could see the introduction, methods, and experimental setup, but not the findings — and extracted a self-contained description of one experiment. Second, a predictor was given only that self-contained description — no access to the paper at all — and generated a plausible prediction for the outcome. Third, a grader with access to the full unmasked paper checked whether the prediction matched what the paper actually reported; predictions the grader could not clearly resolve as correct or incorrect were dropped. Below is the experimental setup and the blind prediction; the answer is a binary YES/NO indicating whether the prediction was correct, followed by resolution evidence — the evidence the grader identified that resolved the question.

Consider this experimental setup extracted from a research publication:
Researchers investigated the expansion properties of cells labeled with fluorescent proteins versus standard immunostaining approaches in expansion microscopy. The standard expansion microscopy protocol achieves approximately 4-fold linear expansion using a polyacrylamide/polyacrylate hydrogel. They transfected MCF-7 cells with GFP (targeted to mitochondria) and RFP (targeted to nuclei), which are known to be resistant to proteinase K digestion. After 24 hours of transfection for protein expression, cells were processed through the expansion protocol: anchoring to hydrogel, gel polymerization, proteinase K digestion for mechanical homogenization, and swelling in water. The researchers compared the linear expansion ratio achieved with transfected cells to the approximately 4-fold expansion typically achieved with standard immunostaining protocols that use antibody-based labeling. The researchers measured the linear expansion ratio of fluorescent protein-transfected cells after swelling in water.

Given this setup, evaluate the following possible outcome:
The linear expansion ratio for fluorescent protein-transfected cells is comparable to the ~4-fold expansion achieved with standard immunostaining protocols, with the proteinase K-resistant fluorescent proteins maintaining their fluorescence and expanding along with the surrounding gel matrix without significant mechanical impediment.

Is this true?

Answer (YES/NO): NO